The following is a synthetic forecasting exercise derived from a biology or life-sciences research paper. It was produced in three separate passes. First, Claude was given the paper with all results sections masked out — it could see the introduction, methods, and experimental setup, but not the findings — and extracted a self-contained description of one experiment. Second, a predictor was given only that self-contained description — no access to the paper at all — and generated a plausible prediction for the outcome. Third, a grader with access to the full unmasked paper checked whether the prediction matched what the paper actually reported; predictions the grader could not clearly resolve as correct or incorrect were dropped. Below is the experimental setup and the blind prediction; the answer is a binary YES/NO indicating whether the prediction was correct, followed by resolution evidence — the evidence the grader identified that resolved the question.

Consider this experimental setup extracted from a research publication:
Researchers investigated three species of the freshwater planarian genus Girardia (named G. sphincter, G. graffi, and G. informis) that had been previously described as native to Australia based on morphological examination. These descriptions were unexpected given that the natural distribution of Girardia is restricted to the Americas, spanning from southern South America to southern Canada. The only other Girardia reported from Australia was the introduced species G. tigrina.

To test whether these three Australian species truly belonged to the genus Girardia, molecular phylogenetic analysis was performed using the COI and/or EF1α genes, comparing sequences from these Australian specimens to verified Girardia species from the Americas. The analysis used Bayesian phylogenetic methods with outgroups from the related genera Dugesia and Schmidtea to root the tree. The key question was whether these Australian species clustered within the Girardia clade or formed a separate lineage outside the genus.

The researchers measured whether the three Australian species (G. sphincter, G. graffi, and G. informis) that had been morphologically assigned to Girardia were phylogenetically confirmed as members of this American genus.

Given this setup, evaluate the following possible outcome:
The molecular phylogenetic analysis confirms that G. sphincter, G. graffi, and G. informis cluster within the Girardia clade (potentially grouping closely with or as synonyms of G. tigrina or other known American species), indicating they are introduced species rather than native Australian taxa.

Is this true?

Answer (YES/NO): NO